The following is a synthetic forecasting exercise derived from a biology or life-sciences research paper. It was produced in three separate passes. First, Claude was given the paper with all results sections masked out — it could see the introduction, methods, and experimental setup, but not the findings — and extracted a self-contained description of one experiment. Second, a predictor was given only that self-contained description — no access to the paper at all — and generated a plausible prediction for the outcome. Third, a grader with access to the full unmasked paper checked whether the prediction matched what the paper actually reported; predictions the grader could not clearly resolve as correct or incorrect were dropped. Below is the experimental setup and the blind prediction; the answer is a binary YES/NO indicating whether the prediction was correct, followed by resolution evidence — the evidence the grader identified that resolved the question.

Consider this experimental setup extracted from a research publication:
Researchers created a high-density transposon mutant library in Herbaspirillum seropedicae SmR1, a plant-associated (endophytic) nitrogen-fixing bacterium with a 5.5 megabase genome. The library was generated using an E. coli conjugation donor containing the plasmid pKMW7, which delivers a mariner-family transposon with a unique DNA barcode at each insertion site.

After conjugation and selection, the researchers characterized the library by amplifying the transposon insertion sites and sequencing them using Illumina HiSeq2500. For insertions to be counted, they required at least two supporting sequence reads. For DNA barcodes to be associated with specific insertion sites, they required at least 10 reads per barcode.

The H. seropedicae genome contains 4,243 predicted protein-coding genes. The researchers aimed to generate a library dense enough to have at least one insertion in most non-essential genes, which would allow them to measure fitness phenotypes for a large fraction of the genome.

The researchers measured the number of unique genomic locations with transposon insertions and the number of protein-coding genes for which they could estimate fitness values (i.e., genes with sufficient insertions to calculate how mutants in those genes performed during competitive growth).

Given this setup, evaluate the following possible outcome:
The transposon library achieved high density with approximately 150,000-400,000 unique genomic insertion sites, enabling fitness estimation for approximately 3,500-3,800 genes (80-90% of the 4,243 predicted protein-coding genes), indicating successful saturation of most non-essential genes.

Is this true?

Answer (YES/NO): NO